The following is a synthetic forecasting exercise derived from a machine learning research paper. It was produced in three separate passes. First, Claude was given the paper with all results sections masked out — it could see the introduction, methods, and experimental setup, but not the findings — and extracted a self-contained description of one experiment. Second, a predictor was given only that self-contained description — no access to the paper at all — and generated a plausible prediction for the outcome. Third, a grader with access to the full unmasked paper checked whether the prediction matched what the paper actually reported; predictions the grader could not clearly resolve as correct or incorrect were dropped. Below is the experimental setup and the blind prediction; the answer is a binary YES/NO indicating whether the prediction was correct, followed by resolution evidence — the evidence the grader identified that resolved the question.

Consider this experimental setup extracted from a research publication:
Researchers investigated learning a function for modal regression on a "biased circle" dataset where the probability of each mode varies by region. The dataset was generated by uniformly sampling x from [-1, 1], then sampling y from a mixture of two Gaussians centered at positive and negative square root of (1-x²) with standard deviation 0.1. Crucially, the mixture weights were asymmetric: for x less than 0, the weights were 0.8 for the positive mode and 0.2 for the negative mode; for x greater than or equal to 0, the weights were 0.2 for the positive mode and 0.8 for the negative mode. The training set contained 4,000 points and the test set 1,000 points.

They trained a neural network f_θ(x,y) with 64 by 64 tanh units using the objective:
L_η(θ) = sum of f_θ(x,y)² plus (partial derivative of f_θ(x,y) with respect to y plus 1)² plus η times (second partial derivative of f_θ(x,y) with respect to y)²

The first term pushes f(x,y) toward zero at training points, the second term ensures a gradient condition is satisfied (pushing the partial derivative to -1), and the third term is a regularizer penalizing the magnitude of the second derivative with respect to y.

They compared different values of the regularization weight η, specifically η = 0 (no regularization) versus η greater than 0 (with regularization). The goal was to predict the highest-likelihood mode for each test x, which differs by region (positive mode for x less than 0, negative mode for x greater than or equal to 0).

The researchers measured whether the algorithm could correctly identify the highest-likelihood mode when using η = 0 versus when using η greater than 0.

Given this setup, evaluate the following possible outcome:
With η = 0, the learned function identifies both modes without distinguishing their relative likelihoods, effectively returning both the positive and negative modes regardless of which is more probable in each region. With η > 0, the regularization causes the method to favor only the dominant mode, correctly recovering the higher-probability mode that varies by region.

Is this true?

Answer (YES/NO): NO